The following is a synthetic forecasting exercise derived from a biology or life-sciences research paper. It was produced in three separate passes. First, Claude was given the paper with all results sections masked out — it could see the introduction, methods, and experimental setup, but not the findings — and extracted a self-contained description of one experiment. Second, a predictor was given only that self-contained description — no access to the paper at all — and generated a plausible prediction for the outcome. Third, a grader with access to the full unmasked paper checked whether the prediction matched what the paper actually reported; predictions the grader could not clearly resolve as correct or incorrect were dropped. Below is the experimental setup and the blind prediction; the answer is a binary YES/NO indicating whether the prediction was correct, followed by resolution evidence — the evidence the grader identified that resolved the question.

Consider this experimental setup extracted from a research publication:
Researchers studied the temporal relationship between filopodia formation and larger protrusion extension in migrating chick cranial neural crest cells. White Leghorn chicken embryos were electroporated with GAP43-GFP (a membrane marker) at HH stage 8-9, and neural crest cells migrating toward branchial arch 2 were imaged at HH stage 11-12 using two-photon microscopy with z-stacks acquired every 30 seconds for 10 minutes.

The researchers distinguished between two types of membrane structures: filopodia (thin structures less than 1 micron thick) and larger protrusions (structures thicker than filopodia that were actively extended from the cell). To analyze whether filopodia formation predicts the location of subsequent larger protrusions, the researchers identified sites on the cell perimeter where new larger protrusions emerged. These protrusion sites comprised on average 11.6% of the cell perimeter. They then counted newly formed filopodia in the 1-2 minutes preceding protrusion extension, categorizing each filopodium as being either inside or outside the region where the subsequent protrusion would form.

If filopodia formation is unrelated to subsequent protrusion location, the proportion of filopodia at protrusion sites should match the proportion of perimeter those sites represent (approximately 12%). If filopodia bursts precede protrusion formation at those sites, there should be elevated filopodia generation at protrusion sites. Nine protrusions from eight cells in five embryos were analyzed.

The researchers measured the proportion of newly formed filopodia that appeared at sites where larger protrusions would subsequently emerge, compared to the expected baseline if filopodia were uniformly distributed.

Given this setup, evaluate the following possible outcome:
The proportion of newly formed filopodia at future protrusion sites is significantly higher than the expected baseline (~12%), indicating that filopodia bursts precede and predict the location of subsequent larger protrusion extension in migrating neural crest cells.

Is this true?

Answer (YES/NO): YES